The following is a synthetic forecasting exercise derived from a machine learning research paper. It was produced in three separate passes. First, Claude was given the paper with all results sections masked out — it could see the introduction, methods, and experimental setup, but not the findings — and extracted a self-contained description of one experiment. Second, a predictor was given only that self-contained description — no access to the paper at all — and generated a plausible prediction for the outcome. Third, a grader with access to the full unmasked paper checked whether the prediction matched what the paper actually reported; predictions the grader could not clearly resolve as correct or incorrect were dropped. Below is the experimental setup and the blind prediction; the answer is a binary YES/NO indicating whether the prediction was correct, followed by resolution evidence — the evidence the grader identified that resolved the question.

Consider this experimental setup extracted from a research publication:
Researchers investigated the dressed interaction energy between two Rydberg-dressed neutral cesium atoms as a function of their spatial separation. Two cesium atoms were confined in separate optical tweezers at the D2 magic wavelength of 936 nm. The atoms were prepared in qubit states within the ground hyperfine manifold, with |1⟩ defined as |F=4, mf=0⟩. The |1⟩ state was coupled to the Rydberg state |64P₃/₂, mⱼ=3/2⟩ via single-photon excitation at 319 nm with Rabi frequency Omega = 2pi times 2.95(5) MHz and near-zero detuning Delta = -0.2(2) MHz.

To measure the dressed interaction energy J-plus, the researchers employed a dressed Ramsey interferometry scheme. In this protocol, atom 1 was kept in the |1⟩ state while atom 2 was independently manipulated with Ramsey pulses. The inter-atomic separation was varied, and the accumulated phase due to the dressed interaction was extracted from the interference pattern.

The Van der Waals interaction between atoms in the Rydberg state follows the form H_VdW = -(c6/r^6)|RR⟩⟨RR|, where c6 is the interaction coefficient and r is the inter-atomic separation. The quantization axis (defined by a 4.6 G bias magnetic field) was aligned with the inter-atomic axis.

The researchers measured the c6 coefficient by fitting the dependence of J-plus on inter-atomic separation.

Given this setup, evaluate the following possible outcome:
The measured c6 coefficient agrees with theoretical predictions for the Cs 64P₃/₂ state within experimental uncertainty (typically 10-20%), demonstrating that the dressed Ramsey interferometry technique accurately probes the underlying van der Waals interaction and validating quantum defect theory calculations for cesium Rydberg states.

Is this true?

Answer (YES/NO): YES